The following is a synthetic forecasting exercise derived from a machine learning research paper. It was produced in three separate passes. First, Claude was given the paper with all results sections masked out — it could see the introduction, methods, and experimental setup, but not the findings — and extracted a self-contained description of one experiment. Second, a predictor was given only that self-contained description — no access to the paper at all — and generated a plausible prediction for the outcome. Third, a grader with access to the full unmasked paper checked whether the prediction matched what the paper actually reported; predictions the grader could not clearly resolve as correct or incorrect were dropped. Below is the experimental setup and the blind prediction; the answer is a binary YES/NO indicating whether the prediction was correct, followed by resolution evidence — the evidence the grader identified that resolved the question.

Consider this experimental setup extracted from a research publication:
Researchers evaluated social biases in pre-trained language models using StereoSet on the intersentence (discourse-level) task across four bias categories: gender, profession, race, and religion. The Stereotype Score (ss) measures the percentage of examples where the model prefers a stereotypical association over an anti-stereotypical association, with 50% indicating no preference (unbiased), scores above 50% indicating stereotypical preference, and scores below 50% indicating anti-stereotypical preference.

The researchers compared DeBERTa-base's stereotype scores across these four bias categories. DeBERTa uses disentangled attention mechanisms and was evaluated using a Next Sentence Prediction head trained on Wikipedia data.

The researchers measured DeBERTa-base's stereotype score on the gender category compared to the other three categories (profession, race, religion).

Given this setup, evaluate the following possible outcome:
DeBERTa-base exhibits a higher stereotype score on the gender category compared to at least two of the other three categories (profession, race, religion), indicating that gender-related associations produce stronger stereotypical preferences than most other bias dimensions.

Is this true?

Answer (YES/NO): NO